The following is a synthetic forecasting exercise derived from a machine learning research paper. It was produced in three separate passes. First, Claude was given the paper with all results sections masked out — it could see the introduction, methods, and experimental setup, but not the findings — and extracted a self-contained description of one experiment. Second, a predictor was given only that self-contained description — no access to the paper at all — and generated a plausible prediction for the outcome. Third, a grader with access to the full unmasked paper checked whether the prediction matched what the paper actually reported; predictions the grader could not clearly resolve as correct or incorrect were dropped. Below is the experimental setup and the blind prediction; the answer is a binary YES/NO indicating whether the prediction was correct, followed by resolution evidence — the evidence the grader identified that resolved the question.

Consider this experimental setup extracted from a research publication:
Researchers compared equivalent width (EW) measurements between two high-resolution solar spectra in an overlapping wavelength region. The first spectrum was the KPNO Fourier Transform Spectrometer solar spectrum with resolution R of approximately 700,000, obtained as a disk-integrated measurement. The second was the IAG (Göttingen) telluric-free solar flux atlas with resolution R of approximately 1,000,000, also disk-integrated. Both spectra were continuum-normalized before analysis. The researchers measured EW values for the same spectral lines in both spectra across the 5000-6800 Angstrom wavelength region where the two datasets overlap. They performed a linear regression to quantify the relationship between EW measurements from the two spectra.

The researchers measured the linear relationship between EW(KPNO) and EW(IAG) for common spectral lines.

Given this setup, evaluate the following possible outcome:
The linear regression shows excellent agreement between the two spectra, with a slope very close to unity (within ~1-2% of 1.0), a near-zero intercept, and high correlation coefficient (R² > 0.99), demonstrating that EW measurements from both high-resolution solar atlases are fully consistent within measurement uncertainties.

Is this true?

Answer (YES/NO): NO